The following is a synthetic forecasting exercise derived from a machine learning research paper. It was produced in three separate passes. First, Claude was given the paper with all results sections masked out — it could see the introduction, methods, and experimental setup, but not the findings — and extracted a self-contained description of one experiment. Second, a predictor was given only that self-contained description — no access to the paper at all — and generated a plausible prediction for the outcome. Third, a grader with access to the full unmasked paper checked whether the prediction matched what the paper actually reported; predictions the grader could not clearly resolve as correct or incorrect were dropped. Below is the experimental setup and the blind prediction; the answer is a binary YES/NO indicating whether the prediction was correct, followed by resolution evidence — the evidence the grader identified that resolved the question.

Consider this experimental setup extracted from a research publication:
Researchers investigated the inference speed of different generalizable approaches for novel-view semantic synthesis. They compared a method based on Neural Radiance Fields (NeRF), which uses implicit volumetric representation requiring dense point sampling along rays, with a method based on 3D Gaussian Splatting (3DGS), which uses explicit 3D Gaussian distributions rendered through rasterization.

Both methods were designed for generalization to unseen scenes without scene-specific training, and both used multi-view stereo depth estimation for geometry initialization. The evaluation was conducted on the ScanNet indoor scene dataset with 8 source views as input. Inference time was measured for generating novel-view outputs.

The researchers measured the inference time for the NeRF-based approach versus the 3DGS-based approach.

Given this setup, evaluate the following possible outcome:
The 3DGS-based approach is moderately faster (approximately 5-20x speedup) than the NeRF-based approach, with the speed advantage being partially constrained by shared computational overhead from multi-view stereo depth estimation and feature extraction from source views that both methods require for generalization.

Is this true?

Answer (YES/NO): NO